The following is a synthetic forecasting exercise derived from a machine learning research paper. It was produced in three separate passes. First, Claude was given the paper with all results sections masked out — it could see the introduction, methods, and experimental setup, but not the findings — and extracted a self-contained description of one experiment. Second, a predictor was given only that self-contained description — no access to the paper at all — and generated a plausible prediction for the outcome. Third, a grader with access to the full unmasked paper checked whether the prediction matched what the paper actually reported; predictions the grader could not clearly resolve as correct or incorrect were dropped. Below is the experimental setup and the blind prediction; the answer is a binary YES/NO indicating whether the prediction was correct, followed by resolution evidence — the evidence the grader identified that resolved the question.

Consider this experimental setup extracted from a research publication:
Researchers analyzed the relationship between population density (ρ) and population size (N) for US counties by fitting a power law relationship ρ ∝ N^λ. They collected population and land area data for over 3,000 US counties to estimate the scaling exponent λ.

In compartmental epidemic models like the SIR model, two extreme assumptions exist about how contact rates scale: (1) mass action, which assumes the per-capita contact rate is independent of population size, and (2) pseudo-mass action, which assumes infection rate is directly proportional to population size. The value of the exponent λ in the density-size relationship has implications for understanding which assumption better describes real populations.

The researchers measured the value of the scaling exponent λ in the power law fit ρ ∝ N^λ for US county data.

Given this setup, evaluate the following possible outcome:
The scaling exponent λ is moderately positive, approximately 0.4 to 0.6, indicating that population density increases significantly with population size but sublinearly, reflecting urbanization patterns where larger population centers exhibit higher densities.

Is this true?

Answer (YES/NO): NO